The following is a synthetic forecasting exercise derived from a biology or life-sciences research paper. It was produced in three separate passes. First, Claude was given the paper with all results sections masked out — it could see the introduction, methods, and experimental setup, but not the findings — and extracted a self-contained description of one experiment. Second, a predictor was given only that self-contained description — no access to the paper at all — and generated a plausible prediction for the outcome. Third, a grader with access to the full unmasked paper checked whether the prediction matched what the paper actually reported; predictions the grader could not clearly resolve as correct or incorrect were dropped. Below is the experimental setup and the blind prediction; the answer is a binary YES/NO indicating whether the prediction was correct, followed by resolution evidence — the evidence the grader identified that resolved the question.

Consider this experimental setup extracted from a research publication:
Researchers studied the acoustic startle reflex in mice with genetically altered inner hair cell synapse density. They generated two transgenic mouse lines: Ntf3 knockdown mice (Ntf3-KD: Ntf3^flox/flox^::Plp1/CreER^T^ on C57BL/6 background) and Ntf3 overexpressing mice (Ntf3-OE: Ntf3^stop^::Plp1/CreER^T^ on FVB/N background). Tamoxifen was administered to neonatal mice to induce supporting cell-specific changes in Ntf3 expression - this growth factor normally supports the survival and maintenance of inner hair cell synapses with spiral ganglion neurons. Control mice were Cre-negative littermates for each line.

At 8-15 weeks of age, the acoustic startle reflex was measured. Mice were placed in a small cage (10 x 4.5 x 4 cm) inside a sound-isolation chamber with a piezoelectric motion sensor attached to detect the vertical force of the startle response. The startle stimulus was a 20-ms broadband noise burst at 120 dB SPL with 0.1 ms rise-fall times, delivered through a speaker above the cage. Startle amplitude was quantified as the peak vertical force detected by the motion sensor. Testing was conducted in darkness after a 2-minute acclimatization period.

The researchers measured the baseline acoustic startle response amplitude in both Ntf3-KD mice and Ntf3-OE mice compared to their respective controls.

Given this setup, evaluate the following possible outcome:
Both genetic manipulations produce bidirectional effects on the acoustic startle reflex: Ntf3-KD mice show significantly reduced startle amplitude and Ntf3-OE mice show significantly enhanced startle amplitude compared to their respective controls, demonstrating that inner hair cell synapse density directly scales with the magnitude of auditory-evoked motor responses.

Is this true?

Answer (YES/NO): NO